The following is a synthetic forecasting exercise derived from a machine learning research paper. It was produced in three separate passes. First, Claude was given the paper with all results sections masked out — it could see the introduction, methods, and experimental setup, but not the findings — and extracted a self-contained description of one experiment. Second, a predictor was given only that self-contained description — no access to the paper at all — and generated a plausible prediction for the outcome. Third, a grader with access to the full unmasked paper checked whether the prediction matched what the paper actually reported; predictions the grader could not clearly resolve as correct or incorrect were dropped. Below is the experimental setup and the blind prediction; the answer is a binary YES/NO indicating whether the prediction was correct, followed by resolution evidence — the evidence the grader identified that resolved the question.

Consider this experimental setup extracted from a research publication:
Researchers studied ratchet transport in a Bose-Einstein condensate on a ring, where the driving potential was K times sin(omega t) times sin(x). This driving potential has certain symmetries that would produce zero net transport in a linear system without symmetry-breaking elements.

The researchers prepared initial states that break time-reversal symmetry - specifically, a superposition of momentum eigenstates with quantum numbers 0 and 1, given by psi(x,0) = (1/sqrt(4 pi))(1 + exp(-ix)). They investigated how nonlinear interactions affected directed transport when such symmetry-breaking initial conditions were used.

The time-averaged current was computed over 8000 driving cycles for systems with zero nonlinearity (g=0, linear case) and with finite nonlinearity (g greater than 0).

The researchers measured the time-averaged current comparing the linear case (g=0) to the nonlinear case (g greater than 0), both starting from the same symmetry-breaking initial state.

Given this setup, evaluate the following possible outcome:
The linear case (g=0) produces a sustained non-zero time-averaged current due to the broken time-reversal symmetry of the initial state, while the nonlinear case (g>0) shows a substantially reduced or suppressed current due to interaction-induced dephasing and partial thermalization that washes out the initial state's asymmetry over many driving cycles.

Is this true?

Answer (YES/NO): NO